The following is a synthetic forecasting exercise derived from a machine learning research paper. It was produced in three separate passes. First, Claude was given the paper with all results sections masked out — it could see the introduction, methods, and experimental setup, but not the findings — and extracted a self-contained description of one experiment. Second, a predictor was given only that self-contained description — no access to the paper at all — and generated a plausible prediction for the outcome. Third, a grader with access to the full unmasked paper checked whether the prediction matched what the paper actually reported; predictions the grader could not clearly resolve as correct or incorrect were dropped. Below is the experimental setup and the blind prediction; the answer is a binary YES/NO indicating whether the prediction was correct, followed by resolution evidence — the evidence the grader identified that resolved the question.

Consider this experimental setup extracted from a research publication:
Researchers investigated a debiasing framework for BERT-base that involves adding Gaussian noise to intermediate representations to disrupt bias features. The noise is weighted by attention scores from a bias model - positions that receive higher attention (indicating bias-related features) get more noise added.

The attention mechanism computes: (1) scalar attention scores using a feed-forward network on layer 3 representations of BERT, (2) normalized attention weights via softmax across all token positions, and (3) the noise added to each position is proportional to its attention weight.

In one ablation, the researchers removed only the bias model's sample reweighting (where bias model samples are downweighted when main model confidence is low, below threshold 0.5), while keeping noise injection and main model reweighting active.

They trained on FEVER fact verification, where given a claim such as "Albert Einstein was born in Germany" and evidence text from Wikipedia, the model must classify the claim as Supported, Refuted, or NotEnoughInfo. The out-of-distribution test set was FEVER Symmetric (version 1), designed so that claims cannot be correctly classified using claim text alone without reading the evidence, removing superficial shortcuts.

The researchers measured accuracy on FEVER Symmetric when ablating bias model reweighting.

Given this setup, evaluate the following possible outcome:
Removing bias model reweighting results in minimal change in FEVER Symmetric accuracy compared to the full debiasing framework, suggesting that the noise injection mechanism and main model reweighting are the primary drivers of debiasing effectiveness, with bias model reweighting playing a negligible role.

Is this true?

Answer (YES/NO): NO